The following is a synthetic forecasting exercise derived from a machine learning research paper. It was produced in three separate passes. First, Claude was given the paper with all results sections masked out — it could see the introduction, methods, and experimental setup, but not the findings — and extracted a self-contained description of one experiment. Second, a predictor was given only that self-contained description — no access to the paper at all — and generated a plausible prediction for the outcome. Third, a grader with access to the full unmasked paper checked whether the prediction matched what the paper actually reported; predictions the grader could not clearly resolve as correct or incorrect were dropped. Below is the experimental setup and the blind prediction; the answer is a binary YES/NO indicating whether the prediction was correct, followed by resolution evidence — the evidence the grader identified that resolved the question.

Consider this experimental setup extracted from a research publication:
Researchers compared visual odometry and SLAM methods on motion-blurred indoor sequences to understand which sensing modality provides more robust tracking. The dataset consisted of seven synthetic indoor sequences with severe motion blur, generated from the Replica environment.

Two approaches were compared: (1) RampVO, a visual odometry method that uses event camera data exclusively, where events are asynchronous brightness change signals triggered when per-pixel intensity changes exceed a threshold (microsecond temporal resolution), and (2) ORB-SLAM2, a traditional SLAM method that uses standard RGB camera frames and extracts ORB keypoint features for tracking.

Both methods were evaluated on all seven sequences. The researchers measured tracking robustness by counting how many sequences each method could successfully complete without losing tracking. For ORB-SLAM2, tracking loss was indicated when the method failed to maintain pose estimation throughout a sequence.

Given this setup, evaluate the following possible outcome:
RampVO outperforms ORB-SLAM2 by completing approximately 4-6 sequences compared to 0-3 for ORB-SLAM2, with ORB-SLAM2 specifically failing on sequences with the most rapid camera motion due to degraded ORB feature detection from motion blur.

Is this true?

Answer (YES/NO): NO